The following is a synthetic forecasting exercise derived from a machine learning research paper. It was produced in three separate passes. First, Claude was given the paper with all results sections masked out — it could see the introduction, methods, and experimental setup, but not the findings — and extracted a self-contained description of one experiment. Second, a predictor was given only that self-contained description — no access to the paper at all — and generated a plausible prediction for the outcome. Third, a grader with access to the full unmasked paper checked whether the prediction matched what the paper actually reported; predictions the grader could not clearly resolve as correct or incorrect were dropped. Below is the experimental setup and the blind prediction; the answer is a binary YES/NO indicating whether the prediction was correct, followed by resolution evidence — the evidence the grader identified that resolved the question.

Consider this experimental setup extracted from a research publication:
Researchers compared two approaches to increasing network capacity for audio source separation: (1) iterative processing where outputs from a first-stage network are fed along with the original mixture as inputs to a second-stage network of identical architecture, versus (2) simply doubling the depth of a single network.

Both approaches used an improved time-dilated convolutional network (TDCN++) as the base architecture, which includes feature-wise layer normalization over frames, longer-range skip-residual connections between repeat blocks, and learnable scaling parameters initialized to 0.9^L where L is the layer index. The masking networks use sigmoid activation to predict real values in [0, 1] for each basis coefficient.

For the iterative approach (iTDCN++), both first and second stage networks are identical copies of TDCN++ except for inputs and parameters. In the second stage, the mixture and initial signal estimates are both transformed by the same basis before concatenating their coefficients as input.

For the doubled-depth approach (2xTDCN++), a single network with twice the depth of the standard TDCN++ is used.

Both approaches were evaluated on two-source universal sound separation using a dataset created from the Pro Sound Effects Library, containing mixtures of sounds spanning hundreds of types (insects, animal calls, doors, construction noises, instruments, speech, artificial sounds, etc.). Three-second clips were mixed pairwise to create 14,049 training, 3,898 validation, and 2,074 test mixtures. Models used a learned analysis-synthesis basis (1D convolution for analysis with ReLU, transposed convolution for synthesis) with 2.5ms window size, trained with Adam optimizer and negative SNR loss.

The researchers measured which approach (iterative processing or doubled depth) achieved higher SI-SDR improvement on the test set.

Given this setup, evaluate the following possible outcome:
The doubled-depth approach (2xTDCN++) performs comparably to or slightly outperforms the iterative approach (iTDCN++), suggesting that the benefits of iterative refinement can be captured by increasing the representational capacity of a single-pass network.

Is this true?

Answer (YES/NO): NO